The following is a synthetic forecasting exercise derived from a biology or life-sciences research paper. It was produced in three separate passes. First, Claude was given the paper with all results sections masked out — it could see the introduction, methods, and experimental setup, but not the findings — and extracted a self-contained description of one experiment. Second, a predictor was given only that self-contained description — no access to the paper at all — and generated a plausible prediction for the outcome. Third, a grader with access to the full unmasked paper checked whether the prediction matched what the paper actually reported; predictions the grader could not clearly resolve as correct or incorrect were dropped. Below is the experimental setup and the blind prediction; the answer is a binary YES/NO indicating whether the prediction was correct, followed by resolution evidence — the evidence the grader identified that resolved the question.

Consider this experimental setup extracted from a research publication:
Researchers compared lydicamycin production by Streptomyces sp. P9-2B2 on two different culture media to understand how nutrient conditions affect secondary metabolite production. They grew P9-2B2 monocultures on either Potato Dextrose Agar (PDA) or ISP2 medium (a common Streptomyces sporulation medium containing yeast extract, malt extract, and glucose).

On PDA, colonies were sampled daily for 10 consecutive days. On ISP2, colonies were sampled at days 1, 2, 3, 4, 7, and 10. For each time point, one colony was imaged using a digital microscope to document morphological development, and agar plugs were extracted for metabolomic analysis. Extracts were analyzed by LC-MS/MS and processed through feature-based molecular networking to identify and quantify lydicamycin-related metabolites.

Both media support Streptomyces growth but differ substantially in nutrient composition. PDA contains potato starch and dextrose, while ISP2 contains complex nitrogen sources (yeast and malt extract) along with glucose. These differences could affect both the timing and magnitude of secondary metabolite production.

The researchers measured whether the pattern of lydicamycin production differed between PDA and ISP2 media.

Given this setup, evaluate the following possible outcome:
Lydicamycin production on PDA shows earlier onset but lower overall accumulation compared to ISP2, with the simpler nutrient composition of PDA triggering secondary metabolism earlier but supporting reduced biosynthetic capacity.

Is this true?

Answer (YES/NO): NO